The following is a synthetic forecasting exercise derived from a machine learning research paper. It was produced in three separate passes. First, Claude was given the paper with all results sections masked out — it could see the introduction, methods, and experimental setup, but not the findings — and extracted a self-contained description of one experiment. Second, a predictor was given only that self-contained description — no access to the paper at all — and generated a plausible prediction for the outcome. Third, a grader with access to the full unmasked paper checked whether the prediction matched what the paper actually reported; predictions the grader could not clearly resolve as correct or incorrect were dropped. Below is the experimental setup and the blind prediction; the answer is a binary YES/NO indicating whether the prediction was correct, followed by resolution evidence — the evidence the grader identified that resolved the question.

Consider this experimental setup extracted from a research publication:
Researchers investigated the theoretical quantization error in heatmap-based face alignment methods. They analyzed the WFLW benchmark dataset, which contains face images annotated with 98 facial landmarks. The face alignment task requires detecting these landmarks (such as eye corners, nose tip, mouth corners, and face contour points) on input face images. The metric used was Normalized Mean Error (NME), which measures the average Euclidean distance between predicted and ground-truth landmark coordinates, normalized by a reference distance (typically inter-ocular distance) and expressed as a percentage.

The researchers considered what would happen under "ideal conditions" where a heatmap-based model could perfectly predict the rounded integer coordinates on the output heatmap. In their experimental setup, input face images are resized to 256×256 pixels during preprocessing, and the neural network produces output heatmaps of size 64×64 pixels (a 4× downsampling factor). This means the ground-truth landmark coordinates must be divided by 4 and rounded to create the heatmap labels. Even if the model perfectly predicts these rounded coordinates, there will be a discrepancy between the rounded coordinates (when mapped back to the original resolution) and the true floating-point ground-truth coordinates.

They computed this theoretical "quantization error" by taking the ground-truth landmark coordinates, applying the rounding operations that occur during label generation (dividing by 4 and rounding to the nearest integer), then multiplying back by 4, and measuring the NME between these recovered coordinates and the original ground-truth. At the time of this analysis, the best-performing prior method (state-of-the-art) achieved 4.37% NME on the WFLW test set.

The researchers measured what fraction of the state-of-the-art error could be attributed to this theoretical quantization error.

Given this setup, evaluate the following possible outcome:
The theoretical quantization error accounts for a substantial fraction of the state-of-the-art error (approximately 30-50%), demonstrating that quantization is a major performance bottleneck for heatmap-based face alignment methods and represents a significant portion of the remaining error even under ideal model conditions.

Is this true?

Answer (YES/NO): YES